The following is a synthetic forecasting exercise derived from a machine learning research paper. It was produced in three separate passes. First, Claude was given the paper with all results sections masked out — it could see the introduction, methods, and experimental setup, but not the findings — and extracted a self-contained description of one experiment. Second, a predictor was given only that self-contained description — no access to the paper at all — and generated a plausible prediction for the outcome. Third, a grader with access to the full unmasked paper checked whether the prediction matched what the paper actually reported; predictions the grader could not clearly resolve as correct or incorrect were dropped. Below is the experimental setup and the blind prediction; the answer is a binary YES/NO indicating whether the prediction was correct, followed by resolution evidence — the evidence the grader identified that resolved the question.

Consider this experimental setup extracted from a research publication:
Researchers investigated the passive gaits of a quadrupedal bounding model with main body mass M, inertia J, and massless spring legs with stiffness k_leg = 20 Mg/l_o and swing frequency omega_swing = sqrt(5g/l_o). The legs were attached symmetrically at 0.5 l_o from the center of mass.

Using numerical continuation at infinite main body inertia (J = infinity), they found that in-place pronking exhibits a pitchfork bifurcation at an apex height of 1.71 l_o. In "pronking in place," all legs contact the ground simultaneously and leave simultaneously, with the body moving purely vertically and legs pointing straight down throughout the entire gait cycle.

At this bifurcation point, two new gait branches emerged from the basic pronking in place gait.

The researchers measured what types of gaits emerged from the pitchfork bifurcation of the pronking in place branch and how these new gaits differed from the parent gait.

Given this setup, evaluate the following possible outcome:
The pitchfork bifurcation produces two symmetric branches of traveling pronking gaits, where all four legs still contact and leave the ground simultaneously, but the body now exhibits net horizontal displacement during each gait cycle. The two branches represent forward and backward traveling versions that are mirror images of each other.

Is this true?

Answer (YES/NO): NO